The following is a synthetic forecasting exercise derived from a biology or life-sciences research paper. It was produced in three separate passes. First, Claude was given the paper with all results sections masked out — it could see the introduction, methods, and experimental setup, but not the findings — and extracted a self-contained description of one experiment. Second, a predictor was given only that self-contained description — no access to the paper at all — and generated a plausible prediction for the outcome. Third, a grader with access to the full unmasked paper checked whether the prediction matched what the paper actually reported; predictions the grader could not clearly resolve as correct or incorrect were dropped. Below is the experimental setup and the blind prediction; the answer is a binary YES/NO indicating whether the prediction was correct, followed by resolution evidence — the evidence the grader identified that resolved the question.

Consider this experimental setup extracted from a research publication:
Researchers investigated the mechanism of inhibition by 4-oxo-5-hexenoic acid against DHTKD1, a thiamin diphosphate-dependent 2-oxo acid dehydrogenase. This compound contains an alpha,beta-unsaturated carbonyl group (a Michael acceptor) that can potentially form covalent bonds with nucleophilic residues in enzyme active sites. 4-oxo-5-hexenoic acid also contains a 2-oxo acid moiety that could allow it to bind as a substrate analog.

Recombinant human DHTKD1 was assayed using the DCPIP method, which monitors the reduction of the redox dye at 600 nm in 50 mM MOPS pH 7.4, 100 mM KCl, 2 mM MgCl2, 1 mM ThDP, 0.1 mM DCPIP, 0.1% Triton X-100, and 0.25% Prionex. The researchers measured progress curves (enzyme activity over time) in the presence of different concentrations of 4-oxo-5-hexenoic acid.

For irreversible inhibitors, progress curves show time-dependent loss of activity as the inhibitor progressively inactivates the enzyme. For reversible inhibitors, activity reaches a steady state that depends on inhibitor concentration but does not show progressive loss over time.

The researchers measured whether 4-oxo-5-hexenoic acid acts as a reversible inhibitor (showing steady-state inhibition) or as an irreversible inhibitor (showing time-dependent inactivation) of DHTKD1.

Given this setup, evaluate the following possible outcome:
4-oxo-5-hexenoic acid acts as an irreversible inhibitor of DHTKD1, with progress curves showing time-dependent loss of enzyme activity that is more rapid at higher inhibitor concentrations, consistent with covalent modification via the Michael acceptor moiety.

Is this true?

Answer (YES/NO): YES